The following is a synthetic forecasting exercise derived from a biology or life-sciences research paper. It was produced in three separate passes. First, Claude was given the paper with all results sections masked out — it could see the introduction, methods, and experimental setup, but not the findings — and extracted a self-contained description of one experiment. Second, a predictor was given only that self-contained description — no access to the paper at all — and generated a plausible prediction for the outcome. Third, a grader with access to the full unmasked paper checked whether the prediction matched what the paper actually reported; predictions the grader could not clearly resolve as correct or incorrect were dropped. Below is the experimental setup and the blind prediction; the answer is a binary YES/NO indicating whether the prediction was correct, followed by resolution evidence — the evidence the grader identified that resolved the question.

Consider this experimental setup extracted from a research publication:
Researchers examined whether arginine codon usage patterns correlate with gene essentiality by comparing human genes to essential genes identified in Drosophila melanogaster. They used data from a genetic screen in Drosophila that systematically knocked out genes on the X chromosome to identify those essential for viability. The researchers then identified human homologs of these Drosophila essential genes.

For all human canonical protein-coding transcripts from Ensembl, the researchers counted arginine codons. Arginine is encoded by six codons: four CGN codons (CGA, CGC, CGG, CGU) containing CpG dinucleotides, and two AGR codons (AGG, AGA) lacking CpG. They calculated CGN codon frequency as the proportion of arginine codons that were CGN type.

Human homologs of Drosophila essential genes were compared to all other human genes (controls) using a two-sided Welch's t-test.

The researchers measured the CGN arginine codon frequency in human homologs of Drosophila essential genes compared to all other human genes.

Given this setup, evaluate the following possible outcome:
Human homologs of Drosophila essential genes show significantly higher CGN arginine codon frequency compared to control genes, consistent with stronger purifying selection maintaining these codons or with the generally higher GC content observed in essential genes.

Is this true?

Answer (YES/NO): YES